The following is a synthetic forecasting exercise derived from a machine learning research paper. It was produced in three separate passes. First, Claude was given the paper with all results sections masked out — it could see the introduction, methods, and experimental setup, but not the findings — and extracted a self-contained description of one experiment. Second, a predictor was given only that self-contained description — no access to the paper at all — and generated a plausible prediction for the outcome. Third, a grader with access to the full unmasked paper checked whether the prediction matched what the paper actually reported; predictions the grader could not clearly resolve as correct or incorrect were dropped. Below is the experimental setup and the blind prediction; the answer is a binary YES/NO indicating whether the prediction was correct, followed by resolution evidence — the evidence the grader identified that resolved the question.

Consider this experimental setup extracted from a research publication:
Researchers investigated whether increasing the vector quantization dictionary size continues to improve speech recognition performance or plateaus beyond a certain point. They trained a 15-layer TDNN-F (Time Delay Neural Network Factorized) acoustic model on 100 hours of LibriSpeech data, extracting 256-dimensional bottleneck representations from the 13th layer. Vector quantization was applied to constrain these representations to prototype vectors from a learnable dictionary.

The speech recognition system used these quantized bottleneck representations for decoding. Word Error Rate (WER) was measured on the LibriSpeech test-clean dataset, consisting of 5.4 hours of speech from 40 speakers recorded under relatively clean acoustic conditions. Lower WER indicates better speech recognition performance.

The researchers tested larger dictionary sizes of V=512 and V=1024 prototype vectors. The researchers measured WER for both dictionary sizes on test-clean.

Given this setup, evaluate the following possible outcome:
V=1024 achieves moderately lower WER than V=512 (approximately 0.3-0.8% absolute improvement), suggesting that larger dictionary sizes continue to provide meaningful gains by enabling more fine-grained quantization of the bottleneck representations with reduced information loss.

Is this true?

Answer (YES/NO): YES